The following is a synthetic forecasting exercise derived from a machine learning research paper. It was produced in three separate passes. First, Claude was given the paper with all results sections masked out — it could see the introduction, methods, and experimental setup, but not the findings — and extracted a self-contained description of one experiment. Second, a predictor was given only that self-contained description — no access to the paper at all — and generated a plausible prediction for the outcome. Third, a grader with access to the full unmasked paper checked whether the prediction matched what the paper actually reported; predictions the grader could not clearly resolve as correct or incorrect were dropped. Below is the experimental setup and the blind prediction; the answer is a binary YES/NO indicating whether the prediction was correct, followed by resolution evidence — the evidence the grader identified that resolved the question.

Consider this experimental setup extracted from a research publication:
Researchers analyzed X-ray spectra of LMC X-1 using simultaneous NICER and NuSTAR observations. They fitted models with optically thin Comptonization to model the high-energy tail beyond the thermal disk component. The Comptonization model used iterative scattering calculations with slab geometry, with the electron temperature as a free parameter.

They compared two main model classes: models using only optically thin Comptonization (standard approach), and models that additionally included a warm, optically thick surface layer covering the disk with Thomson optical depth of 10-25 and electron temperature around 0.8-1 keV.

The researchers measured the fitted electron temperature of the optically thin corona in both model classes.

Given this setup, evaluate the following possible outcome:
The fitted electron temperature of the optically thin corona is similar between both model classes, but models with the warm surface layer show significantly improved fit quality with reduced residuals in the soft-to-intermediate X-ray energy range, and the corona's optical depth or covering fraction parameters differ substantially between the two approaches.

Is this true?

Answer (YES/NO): NO